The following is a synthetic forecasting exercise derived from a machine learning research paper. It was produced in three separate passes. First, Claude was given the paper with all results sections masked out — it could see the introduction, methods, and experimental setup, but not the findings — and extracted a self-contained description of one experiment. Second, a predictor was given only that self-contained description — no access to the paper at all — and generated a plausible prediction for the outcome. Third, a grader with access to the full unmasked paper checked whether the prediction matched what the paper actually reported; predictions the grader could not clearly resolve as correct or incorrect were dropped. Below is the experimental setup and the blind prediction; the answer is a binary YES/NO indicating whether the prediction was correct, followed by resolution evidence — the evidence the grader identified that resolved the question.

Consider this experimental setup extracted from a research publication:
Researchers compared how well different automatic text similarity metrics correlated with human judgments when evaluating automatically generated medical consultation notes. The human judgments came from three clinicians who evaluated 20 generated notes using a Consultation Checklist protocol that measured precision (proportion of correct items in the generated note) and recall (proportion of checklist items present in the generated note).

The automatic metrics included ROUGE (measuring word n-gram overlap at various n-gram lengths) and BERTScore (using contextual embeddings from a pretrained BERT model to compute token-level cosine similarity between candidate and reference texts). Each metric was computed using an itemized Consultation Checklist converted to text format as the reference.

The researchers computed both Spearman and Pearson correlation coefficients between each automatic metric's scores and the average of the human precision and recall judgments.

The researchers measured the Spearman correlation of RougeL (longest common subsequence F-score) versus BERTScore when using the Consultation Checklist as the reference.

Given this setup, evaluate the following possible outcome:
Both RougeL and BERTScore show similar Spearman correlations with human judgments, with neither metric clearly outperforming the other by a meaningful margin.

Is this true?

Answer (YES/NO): NO